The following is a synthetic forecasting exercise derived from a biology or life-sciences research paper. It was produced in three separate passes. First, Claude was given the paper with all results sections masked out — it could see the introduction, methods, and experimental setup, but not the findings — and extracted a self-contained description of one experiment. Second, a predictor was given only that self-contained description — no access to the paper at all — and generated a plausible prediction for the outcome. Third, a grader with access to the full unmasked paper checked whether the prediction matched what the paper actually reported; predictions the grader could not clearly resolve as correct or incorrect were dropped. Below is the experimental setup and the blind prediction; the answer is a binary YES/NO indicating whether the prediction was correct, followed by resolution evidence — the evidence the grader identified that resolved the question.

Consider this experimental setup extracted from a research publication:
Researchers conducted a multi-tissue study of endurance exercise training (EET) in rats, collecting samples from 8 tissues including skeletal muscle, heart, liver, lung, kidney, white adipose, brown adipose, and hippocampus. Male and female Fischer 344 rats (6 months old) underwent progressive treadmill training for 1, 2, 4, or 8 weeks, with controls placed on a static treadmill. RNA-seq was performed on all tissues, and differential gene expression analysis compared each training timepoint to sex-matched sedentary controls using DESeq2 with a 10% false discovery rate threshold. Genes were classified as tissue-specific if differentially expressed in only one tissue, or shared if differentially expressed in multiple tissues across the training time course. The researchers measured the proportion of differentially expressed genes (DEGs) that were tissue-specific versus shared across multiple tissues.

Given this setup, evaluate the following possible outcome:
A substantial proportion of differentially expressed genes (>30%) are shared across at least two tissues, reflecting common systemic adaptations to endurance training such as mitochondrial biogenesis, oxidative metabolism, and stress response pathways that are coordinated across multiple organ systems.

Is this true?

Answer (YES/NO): NO